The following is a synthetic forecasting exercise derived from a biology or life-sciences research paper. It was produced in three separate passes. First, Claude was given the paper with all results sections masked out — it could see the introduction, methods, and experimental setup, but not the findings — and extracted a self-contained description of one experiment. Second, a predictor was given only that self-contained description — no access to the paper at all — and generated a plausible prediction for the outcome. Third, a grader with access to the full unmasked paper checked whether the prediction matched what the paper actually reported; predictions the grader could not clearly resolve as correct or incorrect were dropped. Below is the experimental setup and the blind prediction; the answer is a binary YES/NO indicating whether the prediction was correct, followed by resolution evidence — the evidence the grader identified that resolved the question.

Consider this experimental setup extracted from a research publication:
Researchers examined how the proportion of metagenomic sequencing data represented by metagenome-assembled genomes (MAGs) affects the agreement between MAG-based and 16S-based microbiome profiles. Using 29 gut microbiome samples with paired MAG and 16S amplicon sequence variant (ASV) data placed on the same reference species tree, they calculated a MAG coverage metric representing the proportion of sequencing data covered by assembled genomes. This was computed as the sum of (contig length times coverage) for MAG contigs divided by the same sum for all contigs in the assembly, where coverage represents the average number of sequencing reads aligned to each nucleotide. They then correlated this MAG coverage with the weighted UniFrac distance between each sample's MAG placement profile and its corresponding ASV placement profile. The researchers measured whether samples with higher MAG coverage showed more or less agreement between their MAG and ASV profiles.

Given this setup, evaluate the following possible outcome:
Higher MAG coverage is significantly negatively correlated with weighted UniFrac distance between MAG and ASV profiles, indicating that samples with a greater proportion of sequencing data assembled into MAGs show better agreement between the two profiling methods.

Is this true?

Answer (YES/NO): YES